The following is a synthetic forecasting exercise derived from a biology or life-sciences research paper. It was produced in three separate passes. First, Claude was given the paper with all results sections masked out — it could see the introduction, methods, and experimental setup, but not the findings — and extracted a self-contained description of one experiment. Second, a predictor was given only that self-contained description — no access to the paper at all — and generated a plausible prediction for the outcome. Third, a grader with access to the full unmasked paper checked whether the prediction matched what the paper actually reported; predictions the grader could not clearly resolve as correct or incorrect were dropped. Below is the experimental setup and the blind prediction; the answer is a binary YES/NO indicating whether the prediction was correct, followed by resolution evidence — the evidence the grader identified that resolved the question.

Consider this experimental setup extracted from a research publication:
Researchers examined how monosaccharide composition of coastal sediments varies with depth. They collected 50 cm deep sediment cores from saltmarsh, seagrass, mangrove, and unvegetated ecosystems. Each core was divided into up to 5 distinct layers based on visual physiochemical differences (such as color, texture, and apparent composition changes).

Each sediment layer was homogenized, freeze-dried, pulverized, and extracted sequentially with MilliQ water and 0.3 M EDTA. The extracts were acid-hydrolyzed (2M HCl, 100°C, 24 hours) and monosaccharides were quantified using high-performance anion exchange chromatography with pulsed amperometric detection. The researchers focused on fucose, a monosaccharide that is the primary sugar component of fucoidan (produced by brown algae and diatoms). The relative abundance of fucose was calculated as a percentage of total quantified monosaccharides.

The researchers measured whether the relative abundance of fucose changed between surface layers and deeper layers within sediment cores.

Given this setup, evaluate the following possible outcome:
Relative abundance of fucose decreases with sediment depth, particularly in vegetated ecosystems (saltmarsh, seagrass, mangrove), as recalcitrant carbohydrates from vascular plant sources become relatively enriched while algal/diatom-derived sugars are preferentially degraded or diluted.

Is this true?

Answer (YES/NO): NO